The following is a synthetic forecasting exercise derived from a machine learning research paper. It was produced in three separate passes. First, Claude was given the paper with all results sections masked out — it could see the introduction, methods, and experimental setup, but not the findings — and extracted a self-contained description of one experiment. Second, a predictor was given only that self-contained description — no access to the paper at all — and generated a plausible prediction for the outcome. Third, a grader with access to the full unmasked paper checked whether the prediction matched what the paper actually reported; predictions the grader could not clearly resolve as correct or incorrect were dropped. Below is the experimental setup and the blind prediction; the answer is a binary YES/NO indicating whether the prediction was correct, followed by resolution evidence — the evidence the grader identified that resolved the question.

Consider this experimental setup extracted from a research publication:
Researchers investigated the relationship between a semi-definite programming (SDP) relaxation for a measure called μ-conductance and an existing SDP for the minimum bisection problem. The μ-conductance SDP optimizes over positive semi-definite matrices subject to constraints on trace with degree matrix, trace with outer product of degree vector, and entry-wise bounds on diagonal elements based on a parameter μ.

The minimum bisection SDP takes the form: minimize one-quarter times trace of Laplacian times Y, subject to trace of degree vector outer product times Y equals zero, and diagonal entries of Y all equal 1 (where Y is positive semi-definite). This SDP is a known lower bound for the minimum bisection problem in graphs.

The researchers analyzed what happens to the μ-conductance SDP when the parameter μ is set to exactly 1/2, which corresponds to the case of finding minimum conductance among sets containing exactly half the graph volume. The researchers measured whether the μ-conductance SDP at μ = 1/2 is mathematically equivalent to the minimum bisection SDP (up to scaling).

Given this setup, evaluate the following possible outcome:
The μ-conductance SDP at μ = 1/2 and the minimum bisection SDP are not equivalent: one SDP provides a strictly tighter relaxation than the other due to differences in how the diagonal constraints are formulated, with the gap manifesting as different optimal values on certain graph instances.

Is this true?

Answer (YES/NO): NO